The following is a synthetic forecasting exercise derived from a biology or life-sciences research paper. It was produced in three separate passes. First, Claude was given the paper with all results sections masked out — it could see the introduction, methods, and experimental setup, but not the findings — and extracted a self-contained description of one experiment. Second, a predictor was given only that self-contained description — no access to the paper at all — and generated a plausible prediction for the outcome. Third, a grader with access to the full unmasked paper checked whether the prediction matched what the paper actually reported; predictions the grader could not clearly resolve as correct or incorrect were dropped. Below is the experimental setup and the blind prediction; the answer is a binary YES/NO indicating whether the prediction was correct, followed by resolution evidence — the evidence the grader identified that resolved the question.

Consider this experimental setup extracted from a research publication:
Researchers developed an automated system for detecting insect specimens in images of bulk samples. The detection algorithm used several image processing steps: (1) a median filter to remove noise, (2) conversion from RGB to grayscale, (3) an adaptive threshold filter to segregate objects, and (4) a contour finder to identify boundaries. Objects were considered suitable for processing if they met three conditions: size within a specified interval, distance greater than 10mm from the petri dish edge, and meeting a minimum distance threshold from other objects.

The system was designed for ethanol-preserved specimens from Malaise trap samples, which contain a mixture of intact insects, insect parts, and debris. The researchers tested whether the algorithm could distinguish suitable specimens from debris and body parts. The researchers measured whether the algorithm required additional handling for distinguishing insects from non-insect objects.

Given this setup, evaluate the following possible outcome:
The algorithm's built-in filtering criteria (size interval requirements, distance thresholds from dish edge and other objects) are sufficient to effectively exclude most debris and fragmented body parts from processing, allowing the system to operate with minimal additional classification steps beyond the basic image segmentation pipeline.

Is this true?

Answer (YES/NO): NO